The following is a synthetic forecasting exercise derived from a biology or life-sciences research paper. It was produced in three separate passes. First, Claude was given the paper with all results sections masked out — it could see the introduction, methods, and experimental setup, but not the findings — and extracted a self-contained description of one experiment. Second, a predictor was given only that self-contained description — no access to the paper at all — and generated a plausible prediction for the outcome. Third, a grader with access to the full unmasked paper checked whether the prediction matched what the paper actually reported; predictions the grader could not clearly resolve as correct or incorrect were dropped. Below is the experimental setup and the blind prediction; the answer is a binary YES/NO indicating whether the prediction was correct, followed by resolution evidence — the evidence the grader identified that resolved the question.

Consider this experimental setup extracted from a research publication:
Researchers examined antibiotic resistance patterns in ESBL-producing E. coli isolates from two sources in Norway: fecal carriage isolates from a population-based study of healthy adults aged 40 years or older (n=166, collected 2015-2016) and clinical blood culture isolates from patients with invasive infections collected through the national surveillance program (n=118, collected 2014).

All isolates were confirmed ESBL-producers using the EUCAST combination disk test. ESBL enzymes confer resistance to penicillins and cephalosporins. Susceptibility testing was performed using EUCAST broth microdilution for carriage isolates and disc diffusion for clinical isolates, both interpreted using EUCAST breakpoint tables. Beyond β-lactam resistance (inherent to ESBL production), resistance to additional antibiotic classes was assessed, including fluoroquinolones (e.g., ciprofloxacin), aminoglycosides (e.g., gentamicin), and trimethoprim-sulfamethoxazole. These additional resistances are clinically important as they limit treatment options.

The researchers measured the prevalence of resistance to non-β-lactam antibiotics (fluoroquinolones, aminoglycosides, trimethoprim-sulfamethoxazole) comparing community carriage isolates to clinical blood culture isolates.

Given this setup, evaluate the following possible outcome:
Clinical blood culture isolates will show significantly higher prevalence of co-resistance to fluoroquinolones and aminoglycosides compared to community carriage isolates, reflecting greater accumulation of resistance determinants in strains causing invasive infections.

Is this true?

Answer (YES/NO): YES